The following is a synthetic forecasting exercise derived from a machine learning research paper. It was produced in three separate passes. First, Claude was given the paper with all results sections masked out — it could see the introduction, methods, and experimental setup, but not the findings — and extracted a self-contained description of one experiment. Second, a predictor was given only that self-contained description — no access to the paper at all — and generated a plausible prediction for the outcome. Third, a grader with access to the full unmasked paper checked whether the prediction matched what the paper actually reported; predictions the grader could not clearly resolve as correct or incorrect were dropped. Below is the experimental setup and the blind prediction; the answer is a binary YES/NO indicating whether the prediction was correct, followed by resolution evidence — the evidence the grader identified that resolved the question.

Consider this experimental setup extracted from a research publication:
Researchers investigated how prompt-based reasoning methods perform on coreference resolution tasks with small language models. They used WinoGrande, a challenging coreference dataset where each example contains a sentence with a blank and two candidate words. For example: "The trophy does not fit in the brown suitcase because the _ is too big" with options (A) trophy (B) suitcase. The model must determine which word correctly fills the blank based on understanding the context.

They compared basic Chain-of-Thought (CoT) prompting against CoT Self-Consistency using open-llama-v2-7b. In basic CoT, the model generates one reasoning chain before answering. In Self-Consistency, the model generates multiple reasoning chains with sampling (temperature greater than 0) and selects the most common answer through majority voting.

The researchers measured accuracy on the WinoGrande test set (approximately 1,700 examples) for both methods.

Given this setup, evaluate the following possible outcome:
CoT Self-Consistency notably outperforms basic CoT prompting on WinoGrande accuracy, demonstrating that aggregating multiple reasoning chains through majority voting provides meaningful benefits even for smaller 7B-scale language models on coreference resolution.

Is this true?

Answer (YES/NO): NO